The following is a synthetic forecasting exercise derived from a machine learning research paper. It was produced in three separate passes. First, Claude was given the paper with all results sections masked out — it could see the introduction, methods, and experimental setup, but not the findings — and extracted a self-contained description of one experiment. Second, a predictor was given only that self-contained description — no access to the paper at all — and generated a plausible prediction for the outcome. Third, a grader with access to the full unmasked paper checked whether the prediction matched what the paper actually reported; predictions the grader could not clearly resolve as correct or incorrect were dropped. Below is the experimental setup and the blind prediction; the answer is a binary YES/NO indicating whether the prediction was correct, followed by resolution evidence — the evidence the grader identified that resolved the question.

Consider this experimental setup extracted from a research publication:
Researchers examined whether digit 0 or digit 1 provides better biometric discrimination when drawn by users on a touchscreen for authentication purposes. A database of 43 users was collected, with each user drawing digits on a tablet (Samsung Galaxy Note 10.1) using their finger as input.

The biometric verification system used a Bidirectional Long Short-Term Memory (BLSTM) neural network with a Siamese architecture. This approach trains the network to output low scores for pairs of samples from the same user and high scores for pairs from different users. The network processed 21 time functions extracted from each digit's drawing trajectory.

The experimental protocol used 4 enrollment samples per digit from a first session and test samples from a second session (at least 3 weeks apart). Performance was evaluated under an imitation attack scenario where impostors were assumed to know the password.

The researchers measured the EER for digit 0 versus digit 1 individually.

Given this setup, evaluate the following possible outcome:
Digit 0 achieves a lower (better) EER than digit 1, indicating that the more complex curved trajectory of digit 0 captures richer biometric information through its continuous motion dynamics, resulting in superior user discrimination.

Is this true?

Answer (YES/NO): NO